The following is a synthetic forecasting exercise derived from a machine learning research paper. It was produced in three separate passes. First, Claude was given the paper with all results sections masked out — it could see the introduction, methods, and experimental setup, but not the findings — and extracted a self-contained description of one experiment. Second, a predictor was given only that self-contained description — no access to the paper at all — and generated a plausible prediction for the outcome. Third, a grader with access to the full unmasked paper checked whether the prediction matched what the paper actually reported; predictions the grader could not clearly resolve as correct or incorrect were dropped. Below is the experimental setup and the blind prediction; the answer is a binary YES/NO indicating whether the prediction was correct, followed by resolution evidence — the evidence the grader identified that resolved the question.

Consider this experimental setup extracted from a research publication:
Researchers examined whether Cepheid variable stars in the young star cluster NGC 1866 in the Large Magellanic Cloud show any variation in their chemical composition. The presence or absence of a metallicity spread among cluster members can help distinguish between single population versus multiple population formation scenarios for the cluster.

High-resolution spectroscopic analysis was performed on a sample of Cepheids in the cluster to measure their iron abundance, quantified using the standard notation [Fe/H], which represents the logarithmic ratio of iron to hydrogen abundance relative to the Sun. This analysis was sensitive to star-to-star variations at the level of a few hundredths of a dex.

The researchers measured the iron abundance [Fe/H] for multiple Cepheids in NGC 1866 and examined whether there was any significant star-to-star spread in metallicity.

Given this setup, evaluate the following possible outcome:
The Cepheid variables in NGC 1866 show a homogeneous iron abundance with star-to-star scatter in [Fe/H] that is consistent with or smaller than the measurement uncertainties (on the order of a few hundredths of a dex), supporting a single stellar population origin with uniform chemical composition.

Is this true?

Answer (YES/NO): YES